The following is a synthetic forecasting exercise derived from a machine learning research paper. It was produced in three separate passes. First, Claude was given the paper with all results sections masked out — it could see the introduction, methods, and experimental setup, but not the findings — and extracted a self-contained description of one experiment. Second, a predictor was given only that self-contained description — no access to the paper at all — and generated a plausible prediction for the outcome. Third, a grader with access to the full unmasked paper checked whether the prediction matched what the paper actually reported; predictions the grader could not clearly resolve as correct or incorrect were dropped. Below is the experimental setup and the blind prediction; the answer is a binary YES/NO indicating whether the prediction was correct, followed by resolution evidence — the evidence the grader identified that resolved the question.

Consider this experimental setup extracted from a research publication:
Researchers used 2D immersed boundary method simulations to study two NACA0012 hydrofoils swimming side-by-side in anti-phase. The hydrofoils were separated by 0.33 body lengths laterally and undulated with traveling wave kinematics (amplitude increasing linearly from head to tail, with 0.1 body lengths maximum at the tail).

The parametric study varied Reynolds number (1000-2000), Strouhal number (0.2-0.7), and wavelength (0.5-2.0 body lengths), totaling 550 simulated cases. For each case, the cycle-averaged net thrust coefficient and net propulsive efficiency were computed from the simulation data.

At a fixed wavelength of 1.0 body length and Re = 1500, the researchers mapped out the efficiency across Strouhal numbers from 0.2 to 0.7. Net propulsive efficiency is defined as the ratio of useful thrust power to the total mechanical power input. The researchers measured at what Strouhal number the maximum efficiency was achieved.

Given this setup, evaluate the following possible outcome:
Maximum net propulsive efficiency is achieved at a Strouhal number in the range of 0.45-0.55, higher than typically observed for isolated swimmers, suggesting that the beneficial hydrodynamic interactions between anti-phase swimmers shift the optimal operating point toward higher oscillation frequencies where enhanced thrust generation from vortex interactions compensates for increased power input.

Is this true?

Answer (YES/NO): YES